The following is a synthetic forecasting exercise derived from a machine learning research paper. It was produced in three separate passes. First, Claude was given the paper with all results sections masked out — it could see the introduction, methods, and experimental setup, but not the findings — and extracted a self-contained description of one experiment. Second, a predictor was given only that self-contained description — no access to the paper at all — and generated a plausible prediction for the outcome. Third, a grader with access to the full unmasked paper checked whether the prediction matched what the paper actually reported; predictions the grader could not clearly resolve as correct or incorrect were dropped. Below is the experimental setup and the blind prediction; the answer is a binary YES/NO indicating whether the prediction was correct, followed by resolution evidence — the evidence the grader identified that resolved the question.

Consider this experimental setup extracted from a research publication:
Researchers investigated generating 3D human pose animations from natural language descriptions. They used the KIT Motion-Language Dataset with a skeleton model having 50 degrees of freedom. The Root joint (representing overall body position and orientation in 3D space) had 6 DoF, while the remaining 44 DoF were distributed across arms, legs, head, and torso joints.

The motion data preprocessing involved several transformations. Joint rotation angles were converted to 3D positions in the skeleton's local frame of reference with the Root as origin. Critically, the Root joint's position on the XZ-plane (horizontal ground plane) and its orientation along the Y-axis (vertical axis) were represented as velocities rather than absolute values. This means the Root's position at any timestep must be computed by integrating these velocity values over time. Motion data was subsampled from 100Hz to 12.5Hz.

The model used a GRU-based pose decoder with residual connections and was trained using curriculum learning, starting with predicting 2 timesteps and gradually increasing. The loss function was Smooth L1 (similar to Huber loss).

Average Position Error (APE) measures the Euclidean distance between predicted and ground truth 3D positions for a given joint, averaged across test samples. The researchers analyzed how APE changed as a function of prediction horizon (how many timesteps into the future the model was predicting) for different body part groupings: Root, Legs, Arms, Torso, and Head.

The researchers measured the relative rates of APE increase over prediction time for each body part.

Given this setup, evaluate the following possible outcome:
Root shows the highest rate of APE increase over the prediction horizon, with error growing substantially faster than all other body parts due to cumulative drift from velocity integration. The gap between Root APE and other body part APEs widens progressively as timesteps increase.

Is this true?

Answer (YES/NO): YES